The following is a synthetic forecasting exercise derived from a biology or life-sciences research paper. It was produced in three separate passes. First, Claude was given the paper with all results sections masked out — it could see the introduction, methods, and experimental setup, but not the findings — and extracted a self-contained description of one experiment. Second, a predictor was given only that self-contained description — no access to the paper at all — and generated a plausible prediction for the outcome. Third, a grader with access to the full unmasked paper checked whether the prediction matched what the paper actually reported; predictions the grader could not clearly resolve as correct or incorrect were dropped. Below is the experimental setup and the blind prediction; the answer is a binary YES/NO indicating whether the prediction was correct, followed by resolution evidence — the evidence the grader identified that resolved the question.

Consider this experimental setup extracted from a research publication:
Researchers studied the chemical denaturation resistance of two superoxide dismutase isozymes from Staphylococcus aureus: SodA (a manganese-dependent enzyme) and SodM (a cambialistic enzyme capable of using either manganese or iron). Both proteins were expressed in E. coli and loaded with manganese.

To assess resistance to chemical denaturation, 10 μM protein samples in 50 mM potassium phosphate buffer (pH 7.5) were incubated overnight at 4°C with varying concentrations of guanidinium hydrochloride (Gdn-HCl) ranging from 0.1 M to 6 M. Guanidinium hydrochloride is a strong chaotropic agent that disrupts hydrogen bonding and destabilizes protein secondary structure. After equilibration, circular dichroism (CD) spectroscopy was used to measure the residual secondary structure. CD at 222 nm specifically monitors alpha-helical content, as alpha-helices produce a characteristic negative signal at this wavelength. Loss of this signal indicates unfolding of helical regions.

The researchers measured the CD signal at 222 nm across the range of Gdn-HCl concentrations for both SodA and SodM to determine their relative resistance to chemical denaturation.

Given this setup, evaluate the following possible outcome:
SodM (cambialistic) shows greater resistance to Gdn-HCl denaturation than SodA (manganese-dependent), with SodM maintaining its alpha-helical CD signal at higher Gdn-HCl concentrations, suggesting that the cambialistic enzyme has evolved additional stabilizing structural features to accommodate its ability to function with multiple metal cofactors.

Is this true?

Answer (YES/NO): YES